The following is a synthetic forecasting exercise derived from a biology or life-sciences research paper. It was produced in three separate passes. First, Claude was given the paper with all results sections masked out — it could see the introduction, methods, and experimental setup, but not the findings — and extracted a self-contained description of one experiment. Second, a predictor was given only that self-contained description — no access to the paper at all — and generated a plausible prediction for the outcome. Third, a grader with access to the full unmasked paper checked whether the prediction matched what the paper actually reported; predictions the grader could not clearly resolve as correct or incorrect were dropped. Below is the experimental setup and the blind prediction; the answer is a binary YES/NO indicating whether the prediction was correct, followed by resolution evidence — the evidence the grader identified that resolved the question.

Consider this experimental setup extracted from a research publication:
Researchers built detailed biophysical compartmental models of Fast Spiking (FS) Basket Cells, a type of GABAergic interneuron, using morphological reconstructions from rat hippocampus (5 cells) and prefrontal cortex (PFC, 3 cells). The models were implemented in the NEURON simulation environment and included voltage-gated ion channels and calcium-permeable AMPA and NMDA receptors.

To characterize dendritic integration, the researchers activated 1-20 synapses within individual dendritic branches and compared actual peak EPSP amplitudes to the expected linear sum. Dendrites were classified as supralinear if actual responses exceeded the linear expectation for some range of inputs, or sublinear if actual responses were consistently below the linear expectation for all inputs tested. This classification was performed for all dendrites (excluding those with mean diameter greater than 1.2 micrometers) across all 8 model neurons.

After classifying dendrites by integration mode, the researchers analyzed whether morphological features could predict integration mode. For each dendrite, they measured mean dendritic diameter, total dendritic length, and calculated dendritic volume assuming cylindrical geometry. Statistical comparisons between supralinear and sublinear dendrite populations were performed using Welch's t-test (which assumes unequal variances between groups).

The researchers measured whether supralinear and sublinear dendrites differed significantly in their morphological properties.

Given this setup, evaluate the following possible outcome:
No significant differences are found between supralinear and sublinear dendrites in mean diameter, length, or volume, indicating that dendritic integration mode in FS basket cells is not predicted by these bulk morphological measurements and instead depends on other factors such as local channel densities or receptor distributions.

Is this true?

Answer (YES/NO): NO